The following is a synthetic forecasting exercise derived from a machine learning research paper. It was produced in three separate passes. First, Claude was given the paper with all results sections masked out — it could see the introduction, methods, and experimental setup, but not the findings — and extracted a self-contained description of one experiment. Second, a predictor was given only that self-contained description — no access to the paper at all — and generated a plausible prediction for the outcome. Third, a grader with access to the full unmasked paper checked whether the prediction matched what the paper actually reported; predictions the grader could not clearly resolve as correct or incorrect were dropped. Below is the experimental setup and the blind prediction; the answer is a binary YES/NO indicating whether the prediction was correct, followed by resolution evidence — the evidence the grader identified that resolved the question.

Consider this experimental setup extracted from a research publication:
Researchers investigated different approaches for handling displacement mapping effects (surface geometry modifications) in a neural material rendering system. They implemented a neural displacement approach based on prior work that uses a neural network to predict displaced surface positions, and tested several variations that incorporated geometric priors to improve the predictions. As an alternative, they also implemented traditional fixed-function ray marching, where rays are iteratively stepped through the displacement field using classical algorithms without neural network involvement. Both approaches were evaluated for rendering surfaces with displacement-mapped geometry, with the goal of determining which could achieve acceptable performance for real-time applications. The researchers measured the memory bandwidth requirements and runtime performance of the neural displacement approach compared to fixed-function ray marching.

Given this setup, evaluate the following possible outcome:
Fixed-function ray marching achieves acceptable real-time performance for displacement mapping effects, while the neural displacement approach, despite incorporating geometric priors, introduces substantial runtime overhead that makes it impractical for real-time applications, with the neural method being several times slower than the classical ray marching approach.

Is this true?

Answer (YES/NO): NO